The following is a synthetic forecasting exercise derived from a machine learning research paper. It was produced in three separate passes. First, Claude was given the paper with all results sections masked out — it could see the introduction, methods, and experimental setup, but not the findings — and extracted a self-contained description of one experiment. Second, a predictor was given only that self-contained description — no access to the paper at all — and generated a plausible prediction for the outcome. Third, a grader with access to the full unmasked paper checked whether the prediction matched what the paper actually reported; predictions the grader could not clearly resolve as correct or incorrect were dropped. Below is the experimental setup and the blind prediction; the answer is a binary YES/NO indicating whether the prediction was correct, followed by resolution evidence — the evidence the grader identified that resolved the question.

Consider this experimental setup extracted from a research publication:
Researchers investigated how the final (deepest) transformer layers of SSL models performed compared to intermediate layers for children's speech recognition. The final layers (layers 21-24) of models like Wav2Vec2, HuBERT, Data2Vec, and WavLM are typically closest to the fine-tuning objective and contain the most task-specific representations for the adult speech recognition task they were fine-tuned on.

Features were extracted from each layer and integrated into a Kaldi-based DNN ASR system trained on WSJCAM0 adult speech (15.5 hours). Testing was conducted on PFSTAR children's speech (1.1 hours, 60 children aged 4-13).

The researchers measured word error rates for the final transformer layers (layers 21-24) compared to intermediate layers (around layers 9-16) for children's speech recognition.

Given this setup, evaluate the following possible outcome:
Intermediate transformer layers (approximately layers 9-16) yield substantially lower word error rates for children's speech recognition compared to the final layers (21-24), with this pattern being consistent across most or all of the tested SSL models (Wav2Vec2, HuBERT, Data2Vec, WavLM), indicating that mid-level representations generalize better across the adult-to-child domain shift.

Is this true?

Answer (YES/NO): NO